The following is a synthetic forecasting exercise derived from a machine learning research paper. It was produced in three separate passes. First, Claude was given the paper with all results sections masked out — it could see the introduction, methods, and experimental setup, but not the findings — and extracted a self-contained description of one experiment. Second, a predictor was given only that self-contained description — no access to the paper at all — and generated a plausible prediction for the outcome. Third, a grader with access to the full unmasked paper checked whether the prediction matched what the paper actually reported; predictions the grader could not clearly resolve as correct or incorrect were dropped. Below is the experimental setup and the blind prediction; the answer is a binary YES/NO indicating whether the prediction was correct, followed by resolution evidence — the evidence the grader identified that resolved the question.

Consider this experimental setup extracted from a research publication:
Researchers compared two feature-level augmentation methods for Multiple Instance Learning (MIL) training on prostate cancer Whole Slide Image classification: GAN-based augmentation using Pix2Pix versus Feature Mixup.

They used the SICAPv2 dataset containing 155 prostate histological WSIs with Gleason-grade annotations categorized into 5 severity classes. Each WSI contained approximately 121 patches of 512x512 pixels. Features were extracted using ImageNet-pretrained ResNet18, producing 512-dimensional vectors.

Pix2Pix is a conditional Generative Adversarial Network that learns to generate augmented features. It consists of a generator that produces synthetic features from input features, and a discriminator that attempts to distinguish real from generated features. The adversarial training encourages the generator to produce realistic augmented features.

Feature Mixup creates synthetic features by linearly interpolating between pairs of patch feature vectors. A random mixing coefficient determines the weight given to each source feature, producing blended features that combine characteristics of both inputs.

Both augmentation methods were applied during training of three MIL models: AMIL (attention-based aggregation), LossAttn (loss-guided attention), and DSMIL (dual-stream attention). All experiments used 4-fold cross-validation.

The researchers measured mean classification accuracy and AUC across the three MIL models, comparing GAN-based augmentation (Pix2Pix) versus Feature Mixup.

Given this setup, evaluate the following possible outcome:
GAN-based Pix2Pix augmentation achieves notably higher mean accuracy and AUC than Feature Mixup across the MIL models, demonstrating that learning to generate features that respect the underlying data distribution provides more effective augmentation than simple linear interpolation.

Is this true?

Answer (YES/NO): YES